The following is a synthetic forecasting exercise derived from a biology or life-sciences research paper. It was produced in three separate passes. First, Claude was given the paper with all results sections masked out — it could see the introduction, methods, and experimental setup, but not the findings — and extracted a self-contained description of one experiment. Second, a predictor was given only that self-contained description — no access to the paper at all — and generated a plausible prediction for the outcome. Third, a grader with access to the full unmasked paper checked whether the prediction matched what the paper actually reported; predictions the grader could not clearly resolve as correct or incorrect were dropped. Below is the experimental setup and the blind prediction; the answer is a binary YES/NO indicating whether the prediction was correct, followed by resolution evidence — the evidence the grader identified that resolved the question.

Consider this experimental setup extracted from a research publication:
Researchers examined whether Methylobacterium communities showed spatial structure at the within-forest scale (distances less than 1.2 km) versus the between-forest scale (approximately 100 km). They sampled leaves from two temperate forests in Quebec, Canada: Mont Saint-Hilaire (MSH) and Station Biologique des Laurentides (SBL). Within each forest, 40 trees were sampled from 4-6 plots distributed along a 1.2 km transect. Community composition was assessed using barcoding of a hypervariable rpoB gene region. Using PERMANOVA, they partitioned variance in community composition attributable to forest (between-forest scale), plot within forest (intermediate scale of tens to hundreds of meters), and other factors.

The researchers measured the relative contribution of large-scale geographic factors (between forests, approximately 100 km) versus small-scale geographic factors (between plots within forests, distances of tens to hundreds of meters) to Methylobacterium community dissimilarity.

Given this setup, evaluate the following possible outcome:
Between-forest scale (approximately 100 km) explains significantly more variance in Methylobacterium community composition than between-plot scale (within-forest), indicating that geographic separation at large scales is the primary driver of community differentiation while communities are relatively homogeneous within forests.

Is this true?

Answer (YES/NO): YES